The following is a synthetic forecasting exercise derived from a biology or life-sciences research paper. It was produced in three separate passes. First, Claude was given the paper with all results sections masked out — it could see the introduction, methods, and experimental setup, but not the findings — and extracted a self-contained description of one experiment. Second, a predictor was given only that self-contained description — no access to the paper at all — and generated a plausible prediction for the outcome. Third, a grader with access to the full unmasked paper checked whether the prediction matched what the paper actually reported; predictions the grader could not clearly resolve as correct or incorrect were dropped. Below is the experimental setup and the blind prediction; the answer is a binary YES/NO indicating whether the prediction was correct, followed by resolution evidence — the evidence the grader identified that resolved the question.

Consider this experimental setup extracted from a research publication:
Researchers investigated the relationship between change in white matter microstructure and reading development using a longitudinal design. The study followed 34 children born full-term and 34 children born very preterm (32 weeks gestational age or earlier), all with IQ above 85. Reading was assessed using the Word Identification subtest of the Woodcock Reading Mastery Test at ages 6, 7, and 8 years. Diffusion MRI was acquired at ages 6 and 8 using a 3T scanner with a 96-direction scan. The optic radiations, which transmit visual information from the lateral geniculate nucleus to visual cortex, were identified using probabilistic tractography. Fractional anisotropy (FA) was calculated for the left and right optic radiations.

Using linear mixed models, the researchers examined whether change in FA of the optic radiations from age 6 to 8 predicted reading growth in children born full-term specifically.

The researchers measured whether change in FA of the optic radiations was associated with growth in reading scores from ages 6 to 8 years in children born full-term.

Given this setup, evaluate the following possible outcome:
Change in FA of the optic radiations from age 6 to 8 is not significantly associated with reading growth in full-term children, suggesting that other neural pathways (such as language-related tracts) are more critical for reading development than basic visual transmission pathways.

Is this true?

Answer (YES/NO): NO